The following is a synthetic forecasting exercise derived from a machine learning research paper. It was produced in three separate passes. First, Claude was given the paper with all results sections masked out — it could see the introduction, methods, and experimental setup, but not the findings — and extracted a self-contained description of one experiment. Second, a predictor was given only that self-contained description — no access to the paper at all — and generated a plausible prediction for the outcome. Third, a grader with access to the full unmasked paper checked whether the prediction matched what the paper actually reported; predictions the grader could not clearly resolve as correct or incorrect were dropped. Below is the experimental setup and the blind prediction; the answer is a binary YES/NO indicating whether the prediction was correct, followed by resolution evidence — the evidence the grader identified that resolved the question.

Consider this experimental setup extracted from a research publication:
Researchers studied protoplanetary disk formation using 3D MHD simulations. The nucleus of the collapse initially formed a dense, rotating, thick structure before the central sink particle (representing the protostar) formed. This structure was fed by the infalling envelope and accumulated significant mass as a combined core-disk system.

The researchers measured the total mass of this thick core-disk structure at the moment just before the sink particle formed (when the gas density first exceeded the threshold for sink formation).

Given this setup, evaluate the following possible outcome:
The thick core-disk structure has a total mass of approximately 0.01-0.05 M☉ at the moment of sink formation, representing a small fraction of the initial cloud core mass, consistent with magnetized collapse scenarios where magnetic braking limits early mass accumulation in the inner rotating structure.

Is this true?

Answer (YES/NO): NO